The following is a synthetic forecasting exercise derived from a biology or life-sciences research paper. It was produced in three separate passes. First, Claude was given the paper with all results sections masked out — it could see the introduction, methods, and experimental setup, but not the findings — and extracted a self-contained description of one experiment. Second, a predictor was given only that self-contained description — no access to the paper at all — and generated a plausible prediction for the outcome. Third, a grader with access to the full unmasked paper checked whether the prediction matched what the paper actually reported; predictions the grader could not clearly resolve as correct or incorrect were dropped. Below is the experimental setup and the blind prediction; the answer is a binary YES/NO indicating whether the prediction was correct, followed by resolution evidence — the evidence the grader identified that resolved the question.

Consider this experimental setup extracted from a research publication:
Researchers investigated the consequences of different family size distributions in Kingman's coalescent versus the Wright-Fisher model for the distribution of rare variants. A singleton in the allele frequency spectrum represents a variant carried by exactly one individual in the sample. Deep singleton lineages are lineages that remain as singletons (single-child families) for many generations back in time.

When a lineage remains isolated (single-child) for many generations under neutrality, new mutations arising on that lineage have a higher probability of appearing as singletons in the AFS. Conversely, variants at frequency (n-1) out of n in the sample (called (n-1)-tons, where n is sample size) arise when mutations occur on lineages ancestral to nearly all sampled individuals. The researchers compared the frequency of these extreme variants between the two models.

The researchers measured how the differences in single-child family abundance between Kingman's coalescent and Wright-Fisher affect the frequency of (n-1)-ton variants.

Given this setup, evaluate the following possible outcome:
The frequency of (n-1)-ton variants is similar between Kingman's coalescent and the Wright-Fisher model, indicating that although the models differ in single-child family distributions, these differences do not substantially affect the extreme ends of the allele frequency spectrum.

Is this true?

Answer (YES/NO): NO